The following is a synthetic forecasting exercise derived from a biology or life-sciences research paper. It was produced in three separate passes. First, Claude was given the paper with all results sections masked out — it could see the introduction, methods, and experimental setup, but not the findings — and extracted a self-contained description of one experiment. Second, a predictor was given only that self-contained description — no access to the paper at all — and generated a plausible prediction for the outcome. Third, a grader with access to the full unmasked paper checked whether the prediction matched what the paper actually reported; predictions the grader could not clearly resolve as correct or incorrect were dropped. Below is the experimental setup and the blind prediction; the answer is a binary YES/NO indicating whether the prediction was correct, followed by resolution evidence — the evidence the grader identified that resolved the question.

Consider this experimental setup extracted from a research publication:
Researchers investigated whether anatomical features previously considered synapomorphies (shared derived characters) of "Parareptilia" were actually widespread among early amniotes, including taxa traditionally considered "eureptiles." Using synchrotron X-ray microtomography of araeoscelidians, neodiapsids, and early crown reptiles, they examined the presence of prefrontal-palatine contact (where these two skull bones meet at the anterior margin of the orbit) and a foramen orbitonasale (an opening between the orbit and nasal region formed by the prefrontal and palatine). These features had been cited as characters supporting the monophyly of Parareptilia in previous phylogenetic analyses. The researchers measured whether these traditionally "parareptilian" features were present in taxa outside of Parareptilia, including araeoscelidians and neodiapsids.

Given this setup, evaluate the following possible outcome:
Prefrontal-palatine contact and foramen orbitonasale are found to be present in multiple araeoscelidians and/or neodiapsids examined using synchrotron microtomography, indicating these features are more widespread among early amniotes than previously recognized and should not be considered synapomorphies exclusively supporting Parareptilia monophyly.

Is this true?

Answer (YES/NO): YES